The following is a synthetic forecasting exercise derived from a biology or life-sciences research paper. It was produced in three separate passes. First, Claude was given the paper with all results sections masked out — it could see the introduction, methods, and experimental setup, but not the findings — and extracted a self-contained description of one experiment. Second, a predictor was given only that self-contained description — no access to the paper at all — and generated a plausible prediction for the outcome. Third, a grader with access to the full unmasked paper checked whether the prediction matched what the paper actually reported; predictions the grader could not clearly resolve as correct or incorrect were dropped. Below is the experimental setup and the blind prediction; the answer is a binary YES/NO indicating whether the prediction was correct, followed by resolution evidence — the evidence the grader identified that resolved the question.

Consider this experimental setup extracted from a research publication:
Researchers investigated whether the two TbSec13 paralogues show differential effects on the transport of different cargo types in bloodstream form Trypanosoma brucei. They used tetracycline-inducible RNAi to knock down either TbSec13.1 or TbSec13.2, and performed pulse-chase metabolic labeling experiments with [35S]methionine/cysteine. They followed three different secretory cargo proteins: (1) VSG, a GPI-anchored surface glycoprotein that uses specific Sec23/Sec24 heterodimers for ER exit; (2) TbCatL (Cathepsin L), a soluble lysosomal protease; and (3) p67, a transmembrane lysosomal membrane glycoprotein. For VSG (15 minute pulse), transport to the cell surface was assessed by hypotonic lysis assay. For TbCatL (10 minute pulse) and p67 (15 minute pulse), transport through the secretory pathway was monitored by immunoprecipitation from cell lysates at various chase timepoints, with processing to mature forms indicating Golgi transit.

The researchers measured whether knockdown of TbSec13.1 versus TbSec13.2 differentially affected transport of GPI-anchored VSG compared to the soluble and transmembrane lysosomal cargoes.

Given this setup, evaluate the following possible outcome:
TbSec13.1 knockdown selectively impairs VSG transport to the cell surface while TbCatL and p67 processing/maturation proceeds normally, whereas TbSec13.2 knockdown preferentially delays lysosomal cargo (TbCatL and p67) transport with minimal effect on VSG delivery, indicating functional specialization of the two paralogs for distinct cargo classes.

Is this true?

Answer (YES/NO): NO